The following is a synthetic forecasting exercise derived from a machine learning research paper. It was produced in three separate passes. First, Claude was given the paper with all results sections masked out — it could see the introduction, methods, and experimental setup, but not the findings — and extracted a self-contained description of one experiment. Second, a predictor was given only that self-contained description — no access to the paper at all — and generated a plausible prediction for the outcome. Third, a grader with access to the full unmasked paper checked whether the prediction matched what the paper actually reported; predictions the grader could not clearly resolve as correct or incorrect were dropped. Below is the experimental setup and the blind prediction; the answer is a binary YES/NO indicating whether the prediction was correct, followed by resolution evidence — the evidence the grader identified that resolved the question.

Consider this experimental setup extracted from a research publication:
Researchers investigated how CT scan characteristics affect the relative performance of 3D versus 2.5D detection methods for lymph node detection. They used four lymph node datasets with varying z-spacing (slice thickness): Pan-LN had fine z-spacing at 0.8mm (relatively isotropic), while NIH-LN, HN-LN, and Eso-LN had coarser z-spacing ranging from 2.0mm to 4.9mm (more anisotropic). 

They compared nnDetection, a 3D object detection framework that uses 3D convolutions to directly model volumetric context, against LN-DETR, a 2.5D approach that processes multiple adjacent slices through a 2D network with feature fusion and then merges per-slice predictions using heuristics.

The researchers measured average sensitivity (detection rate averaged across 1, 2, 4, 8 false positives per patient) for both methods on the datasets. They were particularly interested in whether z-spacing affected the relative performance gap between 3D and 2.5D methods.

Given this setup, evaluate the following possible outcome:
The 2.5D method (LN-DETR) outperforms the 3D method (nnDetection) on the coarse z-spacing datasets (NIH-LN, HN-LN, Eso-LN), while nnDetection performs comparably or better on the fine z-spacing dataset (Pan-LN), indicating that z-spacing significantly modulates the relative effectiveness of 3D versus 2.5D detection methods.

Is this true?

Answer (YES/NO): YES